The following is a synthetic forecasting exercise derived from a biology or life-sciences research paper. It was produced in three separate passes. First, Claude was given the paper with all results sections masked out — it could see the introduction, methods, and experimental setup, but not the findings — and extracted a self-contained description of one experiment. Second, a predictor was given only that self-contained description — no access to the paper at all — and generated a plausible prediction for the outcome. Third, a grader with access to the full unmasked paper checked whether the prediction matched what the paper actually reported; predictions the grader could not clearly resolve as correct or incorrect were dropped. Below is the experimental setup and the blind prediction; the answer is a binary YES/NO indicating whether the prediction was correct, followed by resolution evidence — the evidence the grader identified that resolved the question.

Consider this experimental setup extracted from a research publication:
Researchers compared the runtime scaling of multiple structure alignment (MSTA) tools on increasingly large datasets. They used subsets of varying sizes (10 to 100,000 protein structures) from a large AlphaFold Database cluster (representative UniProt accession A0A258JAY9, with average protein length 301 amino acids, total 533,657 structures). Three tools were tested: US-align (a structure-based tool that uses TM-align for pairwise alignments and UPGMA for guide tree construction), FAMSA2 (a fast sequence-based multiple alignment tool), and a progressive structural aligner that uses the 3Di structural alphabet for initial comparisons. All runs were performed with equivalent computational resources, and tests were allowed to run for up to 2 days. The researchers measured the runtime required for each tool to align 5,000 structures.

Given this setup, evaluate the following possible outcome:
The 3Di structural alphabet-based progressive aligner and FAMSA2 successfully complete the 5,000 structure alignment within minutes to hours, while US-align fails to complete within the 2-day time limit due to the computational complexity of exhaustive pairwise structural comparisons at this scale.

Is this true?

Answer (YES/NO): YES